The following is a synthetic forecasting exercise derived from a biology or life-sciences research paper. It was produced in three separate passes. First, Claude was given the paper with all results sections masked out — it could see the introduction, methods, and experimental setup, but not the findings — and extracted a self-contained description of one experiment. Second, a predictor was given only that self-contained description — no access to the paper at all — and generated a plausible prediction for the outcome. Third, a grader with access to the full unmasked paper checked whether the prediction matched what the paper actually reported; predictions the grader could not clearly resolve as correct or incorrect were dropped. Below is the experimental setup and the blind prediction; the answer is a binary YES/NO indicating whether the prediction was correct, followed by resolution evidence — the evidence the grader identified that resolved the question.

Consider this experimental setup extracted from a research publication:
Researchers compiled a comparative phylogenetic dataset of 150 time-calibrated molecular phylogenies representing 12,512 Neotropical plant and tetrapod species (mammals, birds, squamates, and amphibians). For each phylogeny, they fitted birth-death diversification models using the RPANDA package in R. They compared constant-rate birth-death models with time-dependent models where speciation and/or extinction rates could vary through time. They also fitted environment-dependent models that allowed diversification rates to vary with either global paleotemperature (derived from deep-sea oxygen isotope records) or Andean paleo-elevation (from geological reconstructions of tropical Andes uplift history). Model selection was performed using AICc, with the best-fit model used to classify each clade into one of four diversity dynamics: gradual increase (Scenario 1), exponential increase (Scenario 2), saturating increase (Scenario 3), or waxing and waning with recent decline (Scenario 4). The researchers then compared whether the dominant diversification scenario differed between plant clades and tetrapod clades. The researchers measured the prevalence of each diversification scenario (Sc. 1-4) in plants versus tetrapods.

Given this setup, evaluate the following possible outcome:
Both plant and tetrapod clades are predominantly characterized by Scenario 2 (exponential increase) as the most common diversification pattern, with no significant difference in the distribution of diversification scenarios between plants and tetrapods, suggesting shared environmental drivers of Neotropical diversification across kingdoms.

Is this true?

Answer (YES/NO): NO